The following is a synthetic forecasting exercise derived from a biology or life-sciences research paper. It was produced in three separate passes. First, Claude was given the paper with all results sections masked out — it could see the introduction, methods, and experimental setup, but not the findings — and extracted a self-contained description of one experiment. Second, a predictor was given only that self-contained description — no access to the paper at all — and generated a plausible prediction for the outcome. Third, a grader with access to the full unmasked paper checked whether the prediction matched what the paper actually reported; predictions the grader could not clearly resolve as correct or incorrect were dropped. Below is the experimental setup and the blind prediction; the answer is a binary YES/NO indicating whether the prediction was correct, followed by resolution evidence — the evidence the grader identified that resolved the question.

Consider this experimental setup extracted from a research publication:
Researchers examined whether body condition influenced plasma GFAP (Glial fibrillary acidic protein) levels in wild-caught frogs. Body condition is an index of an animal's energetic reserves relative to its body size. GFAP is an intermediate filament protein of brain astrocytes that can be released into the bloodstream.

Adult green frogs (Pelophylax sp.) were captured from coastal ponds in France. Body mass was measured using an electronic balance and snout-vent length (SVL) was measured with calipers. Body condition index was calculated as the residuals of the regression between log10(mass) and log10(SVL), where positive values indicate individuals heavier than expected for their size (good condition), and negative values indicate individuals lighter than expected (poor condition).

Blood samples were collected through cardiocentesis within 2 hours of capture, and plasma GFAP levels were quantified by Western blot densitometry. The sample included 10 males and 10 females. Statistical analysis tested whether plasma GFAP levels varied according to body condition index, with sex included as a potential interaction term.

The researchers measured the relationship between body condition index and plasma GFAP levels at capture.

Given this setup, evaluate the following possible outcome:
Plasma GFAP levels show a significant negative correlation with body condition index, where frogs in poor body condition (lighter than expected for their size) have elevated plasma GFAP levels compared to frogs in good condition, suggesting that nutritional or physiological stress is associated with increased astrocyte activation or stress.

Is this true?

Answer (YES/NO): YES